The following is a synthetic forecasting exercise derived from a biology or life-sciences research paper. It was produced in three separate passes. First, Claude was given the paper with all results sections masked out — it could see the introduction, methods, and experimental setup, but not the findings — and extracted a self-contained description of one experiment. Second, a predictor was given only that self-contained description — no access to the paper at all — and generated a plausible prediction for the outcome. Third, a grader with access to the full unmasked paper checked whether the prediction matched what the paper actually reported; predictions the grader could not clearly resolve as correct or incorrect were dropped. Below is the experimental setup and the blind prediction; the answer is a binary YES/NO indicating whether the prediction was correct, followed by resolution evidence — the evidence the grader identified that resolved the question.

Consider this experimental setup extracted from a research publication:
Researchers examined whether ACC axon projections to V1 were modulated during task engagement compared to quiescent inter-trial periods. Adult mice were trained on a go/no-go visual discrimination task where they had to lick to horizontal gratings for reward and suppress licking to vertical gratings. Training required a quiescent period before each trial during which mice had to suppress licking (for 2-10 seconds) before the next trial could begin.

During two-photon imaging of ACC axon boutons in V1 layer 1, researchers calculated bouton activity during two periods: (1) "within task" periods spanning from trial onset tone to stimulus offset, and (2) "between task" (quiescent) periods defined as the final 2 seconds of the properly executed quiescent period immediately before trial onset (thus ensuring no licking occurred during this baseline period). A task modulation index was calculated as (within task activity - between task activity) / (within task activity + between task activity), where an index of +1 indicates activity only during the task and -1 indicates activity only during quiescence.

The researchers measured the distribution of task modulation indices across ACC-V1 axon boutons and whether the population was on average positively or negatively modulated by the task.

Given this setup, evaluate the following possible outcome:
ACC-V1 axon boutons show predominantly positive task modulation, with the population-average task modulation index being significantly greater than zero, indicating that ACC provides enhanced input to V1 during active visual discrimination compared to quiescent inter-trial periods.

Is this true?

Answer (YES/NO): NO